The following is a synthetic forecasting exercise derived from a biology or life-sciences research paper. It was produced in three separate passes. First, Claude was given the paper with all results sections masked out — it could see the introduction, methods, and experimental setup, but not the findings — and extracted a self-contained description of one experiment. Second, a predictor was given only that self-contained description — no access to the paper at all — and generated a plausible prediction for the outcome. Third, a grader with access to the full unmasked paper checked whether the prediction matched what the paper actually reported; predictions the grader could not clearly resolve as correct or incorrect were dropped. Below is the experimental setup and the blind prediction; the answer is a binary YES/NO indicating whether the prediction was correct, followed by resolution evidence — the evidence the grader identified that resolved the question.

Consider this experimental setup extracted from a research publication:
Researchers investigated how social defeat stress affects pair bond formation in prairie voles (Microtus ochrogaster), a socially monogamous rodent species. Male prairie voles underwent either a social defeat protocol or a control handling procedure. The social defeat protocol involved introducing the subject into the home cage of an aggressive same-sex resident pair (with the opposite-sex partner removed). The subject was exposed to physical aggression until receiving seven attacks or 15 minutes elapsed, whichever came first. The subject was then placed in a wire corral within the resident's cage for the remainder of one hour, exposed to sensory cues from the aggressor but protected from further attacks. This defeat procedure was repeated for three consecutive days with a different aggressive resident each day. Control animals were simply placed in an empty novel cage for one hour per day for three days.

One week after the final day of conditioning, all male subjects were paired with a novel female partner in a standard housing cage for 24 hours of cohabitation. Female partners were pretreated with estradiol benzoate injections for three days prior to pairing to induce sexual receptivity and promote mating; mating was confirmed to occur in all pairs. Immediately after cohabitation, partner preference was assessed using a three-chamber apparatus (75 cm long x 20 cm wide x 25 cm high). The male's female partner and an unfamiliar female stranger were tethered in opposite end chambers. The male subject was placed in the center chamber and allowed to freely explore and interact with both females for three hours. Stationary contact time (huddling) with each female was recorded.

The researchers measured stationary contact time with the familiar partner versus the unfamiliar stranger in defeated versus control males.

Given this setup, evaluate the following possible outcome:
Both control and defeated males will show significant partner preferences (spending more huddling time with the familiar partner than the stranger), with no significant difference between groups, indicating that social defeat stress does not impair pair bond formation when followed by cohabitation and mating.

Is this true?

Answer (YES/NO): NO